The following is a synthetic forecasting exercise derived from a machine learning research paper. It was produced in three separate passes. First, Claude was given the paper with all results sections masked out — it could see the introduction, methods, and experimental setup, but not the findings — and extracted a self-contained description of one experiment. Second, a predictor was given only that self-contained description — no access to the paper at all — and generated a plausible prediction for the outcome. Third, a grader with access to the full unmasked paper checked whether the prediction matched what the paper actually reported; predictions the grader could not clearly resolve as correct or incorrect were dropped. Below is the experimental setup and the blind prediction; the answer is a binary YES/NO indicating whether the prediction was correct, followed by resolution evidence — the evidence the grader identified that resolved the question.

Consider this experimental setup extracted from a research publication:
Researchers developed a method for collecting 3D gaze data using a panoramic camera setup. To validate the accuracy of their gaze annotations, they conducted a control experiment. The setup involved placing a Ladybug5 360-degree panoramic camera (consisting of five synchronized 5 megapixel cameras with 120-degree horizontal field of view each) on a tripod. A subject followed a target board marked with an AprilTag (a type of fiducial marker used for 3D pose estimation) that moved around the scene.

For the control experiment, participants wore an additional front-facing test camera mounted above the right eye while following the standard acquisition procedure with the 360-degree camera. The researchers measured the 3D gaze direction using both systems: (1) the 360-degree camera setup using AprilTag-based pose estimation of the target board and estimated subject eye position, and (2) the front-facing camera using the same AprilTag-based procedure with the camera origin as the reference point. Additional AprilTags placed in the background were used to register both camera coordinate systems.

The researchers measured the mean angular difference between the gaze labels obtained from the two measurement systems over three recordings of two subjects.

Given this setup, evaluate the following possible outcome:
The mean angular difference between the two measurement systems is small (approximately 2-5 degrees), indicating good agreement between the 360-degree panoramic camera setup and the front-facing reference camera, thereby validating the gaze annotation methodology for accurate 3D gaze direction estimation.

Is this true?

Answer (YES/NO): YES